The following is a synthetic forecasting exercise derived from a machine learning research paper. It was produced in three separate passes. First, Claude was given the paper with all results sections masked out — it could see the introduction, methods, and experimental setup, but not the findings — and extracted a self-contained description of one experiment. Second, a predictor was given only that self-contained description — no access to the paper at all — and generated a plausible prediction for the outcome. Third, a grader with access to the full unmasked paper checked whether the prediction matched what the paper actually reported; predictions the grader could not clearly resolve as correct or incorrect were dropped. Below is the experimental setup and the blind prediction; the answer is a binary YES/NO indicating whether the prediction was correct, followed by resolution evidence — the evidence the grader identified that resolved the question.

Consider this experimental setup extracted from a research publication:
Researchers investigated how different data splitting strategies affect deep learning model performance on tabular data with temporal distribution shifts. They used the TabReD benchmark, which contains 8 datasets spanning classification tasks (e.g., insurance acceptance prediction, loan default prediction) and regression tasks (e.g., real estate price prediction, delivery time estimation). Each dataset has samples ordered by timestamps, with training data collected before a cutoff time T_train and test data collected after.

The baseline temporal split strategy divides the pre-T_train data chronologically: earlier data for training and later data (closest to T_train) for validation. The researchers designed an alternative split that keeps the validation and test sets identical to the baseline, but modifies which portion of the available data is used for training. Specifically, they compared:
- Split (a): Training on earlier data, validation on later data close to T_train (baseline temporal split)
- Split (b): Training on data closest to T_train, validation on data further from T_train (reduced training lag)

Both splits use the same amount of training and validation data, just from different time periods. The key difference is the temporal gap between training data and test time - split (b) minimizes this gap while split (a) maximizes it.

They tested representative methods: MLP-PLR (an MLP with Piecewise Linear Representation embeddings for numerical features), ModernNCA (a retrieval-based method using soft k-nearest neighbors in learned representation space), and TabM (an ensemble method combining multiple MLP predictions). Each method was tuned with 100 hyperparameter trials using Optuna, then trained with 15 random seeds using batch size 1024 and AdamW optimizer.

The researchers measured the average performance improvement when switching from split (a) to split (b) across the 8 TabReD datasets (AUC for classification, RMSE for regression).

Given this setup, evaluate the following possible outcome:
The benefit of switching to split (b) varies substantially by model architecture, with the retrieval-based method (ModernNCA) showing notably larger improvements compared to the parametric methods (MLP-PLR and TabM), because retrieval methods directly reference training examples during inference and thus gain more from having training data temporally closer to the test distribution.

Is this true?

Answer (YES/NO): YES